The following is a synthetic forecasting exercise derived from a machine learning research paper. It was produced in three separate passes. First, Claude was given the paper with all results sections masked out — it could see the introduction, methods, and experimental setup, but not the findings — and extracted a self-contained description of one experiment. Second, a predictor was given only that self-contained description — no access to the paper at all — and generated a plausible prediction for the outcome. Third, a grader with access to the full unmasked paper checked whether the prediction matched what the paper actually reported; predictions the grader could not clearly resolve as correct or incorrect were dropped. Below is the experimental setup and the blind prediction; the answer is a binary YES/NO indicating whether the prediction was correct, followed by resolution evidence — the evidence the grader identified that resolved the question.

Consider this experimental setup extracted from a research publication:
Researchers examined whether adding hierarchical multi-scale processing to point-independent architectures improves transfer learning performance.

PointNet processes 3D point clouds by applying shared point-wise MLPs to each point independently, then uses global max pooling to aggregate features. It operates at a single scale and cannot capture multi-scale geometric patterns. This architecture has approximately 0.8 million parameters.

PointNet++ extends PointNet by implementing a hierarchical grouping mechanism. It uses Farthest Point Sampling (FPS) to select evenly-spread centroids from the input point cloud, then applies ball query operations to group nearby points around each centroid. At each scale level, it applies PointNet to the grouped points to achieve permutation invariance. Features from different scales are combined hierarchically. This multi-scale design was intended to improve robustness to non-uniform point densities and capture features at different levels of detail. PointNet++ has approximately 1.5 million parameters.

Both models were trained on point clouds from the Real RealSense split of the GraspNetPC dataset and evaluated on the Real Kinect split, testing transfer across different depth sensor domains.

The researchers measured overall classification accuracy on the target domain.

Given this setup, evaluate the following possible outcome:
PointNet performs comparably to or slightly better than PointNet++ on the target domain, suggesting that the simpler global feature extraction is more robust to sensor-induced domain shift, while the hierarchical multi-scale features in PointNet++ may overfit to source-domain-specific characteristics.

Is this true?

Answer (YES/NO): NO